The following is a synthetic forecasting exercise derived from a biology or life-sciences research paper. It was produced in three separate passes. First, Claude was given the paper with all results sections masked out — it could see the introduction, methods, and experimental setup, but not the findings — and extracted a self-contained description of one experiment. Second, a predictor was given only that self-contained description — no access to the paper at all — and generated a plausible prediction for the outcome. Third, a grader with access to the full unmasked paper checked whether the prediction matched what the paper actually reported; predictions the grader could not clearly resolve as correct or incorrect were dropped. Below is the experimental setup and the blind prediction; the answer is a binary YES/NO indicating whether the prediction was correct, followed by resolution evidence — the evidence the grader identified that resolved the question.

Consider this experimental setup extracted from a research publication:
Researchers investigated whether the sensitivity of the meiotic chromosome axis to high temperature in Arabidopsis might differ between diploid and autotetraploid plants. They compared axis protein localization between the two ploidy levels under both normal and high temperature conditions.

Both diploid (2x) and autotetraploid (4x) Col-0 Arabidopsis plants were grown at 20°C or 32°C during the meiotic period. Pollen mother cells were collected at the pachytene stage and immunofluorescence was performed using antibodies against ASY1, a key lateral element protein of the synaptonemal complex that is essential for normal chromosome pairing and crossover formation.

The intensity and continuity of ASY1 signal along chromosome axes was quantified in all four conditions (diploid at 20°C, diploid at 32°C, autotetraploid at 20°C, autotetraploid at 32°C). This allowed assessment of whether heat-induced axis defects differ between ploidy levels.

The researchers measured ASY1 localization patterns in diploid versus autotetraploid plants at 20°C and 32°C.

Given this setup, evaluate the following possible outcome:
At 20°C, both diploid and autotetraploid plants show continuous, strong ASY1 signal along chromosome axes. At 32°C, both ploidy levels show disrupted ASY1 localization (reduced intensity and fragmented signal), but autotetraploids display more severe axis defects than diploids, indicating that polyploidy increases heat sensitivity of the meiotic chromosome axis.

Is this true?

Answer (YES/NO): YES